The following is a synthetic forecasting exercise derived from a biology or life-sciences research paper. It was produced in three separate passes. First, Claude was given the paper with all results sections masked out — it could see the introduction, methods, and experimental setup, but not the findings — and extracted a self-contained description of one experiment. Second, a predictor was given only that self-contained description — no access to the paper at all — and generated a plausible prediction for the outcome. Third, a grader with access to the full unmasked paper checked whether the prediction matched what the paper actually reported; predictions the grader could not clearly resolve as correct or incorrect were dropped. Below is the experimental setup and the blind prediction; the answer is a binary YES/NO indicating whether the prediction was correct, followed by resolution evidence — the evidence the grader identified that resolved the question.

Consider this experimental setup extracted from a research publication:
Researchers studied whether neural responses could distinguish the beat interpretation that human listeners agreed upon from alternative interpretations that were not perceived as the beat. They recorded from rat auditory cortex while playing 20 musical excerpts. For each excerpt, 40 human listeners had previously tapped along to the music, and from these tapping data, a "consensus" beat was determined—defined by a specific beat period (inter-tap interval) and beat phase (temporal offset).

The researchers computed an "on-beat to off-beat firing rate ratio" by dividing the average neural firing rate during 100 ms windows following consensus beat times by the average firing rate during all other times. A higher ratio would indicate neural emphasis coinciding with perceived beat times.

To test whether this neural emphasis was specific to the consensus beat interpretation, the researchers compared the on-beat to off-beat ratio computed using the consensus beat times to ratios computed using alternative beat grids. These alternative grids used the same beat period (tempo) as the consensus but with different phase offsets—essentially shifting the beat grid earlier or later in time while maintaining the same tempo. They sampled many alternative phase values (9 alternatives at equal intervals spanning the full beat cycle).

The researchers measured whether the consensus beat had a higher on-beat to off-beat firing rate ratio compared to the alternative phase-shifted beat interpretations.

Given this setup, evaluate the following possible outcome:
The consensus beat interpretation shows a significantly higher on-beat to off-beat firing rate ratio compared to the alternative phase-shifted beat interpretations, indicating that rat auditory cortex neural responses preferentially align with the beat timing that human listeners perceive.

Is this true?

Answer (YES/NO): YES